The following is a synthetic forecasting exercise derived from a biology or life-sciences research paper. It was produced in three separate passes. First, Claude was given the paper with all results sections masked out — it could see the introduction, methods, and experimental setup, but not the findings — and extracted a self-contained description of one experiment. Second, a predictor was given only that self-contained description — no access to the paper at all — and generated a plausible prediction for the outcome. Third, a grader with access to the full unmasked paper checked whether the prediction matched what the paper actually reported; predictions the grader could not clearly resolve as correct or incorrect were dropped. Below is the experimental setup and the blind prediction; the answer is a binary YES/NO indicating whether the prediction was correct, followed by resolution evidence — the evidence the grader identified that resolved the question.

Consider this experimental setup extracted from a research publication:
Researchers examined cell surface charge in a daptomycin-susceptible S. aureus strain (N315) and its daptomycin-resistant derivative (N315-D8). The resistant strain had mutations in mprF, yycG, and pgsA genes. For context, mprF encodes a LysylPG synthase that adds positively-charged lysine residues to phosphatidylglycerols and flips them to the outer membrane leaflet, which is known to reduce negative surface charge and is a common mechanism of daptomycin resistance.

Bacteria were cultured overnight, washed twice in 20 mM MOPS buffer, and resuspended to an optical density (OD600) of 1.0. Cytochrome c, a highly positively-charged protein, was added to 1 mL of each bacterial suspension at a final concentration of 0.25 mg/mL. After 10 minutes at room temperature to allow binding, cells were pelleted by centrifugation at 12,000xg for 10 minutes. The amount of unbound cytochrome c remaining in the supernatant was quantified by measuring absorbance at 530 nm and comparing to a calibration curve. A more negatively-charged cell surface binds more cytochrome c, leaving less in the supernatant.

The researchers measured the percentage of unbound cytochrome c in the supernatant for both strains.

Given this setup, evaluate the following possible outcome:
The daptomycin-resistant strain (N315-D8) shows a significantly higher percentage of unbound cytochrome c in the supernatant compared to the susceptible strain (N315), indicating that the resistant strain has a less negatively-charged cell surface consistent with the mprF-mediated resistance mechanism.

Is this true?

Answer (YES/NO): NO